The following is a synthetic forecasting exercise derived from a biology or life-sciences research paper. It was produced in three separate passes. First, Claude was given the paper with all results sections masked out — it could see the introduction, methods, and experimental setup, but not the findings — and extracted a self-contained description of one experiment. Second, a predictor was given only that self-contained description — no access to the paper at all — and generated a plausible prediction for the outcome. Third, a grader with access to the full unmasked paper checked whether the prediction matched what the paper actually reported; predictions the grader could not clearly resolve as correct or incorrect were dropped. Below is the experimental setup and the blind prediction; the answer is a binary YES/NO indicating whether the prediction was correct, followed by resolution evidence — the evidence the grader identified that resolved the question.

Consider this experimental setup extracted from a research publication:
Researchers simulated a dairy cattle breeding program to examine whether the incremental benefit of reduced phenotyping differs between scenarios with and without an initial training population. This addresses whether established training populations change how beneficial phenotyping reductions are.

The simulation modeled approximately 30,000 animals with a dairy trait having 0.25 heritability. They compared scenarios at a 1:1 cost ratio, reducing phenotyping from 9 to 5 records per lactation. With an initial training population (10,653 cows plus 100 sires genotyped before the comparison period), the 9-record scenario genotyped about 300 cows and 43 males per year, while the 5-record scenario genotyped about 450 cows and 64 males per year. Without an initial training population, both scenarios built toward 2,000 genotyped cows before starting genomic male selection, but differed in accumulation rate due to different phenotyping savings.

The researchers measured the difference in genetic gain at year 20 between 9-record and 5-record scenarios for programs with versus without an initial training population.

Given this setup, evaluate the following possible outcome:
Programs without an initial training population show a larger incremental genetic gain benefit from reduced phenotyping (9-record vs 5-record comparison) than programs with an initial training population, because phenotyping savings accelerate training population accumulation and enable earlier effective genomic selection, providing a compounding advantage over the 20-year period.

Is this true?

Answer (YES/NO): YES